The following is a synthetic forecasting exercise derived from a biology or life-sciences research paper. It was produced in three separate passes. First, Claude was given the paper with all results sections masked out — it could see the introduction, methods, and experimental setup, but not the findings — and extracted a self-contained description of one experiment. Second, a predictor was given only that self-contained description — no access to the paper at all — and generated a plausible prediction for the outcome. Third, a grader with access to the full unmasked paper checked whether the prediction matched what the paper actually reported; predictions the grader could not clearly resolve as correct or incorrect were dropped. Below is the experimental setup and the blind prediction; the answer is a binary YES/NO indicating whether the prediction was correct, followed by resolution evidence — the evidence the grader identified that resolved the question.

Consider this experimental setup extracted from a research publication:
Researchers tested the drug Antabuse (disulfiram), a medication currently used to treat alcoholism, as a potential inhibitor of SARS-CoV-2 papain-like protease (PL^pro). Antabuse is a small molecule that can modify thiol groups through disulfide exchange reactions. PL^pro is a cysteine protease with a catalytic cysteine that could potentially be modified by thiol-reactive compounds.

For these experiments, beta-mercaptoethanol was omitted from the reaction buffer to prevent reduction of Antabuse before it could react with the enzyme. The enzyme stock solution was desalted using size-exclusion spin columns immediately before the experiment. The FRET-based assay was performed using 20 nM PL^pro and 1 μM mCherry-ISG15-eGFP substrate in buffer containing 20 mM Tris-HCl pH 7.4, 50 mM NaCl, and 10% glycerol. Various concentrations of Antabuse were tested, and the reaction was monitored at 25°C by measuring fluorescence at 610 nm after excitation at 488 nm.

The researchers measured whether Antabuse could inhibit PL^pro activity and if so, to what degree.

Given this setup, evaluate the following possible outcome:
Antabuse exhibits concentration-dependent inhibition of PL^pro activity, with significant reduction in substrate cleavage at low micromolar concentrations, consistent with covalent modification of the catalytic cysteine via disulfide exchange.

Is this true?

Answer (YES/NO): NO